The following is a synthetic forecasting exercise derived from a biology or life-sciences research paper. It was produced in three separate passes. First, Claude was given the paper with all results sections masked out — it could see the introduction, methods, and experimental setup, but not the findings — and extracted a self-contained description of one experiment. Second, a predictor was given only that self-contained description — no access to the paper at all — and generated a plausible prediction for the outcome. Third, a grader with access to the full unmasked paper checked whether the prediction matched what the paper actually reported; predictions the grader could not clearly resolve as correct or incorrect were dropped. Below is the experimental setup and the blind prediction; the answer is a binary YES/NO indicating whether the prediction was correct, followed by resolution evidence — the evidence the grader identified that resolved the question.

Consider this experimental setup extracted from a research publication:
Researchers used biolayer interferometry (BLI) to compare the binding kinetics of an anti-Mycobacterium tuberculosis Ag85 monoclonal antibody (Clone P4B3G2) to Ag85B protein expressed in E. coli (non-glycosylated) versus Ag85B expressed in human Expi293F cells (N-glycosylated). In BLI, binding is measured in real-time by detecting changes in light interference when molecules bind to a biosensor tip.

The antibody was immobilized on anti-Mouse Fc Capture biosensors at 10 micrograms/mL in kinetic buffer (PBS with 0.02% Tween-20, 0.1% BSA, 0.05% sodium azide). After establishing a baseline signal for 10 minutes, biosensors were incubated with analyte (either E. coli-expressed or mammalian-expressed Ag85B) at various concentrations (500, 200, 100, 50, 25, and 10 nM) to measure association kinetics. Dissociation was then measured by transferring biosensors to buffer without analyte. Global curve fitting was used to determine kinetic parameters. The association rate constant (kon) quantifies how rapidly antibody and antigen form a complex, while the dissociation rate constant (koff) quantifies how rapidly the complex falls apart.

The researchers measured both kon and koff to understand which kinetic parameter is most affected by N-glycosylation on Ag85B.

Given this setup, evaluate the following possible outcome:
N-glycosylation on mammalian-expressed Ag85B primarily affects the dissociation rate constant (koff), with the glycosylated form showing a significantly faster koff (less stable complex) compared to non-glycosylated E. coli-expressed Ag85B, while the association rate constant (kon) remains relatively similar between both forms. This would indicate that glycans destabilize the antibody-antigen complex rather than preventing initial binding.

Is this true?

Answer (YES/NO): NO